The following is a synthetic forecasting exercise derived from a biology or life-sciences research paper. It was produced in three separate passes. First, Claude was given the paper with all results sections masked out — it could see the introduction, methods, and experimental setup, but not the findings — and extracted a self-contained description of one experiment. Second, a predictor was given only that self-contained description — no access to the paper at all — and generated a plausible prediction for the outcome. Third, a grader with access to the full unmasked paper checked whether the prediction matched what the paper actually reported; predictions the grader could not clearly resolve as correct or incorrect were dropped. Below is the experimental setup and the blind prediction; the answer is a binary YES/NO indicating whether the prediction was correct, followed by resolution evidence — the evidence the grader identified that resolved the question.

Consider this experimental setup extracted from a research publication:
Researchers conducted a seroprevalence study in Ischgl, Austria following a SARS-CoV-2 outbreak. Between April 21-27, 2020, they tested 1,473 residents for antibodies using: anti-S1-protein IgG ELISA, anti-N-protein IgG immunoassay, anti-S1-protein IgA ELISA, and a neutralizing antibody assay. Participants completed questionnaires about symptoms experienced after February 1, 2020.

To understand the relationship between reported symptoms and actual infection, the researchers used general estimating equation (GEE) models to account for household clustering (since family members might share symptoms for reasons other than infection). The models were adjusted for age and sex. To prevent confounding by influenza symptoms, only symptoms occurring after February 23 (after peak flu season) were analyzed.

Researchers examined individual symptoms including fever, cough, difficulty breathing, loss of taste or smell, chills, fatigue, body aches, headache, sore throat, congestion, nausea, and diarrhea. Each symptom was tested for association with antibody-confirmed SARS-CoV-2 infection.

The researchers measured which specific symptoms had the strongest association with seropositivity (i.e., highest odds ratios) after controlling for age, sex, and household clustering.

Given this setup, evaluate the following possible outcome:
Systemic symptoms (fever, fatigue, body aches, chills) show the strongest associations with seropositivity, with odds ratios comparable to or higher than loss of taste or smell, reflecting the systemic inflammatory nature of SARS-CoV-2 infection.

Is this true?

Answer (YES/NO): NO